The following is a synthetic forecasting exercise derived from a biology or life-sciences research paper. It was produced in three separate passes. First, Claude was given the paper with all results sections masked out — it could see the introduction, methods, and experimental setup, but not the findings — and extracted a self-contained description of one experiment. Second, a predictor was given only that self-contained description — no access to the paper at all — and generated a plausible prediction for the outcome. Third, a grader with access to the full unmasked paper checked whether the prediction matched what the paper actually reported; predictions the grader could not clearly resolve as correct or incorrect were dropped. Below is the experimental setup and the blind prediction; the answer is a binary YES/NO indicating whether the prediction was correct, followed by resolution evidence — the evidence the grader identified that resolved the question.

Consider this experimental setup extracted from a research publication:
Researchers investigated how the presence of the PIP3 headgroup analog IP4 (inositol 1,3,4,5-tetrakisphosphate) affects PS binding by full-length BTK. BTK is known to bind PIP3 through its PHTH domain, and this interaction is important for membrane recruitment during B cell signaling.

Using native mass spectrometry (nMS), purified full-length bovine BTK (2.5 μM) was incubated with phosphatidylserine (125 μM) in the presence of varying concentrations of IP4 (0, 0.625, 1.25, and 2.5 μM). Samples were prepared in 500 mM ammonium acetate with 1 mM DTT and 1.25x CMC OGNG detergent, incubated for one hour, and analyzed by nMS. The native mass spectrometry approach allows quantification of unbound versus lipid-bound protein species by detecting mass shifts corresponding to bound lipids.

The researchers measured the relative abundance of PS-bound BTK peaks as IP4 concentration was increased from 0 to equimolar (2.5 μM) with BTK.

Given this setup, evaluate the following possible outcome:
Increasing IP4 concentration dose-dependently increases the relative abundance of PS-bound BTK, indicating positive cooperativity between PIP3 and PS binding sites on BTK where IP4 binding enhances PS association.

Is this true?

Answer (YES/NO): NO